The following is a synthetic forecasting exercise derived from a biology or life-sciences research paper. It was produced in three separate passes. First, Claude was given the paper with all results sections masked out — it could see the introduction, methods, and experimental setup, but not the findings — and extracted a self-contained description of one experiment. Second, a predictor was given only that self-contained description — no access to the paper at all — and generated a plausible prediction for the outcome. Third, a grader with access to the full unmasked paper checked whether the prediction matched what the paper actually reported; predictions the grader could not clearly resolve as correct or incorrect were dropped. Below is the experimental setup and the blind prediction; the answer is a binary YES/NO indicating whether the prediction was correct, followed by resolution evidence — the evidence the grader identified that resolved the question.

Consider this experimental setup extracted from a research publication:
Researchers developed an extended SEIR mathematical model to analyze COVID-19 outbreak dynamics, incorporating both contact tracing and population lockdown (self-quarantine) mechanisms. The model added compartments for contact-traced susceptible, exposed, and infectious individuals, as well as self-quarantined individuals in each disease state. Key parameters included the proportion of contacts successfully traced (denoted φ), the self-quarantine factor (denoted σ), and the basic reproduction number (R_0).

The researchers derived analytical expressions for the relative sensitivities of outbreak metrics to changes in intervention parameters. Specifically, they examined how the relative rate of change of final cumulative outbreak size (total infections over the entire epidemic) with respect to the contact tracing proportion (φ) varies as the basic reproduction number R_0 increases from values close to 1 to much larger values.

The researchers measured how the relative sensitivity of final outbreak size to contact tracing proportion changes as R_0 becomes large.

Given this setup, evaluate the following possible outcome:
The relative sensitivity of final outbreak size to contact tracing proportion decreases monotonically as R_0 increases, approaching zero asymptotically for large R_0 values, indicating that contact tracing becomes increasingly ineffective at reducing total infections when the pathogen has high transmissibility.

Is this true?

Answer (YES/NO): YES